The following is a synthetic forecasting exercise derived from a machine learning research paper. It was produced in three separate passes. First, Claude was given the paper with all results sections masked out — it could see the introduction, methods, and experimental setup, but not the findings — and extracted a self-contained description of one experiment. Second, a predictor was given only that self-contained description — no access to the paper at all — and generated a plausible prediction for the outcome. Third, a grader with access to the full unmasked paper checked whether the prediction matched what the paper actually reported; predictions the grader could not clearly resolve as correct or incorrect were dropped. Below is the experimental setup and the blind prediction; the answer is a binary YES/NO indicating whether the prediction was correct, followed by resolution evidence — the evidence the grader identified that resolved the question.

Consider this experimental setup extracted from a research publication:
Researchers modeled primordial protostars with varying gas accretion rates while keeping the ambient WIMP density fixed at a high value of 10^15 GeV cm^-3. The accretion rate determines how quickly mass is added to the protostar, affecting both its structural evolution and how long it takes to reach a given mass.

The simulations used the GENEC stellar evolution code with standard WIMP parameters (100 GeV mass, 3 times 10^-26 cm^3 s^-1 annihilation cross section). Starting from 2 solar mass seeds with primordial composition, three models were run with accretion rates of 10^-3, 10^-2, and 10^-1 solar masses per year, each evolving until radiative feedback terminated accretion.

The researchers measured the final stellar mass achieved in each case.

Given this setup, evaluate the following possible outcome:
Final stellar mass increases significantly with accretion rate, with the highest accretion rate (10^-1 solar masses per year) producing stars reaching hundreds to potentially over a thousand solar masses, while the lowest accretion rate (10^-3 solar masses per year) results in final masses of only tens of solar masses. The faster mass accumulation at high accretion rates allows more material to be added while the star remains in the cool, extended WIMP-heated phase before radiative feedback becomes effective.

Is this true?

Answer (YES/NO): NO